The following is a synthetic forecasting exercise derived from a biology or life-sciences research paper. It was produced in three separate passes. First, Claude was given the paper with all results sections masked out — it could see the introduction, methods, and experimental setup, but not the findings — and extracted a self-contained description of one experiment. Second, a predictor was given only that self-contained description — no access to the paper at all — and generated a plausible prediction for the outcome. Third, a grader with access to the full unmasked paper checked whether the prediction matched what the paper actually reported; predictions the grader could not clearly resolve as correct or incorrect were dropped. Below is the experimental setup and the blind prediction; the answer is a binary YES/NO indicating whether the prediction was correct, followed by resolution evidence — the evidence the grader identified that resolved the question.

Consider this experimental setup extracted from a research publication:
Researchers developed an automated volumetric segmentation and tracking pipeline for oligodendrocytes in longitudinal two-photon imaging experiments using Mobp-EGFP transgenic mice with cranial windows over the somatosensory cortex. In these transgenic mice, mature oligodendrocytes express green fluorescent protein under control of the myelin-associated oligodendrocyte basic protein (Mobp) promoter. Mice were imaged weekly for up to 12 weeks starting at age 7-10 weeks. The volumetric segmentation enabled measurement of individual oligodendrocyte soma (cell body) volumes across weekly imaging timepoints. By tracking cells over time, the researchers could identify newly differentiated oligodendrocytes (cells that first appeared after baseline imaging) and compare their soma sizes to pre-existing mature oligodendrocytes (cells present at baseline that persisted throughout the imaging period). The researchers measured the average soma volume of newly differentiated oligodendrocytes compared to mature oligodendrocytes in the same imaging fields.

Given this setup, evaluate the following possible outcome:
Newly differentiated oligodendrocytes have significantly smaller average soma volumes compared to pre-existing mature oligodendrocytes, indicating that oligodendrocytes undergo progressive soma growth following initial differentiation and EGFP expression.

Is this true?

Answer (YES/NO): NO